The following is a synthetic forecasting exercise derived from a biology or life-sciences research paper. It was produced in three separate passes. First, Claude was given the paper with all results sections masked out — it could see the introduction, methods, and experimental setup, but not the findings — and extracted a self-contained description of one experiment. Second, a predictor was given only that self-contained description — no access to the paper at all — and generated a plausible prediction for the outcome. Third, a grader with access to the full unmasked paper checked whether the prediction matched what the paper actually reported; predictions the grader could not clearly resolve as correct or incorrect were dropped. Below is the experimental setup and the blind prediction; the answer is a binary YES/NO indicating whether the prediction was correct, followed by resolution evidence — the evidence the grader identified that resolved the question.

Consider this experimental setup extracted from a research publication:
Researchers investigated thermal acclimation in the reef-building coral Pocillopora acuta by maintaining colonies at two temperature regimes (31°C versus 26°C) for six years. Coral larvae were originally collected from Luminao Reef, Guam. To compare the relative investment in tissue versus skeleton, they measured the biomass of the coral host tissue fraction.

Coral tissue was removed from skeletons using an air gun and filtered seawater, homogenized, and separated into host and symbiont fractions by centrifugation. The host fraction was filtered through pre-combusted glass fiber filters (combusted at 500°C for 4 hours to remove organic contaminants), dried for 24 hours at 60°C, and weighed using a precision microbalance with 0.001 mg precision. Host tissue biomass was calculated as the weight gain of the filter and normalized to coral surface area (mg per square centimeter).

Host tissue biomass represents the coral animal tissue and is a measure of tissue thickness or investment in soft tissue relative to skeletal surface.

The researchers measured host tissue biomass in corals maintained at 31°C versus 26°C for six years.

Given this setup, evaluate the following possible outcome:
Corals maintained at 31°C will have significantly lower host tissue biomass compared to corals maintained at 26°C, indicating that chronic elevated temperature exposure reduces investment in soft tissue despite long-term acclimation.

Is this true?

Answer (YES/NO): NO